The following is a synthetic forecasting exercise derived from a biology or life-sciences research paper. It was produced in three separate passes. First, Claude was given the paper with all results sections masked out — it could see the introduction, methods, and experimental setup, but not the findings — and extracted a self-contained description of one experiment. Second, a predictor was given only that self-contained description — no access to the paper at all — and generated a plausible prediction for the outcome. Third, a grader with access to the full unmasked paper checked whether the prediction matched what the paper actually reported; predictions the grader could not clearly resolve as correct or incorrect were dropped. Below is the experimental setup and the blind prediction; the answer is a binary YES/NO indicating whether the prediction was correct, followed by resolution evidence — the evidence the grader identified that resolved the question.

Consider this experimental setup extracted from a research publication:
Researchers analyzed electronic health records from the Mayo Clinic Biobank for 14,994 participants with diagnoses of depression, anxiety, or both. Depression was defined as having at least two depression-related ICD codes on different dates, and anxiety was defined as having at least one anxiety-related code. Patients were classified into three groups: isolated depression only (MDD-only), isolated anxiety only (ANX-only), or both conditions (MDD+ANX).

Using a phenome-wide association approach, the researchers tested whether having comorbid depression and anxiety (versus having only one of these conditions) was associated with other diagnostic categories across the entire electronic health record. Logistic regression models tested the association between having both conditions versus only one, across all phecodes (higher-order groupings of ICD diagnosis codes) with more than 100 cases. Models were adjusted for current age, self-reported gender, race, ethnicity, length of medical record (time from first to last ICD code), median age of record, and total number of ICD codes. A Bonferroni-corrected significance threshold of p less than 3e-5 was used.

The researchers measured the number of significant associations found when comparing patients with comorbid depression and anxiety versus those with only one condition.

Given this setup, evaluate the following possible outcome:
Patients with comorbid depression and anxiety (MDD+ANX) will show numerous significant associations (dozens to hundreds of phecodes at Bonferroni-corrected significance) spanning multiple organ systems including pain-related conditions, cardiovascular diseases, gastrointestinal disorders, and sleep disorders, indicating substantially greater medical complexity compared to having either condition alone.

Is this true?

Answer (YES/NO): NO